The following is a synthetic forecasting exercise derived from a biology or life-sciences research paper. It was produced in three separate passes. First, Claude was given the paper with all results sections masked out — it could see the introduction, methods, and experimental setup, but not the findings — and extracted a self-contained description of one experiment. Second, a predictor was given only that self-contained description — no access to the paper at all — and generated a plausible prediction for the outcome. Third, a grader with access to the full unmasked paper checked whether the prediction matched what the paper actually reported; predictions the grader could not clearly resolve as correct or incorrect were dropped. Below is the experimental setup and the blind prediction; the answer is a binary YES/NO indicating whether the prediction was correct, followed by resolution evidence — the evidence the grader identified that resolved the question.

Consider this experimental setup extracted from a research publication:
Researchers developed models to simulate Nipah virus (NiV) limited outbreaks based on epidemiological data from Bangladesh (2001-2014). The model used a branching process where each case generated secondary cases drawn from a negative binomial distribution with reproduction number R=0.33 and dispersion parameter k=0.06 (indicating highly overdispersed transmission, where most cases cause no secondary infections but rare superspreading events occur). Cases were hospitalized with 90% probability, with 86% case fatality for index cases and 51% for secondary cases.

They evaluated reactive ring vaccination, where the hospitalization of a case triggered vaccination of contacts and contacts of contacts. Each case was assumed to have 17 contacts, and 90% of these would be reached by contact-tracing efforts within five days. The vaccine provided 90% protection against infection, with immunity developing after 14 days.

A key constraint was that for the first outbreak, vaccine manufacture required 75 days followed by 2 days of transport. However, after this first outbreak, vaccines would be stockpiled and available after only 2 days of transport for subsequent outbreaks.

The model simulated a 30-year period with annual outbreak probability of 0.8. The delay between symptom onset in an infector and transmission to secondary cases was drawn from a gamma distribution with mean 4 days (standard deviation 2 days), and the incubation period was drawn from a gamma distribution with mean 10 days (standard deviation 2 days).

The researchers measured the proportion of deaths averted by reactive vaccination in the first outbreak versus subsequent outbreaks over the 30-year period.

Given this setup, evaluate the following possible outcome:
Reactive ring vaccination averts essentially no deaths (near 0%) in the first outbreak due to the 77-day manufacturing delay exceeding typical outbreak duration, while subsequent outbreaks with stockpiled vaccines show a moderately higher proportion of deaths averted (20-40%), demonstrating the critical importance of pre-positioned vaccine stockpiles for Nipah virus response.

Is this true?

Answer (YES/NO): NO